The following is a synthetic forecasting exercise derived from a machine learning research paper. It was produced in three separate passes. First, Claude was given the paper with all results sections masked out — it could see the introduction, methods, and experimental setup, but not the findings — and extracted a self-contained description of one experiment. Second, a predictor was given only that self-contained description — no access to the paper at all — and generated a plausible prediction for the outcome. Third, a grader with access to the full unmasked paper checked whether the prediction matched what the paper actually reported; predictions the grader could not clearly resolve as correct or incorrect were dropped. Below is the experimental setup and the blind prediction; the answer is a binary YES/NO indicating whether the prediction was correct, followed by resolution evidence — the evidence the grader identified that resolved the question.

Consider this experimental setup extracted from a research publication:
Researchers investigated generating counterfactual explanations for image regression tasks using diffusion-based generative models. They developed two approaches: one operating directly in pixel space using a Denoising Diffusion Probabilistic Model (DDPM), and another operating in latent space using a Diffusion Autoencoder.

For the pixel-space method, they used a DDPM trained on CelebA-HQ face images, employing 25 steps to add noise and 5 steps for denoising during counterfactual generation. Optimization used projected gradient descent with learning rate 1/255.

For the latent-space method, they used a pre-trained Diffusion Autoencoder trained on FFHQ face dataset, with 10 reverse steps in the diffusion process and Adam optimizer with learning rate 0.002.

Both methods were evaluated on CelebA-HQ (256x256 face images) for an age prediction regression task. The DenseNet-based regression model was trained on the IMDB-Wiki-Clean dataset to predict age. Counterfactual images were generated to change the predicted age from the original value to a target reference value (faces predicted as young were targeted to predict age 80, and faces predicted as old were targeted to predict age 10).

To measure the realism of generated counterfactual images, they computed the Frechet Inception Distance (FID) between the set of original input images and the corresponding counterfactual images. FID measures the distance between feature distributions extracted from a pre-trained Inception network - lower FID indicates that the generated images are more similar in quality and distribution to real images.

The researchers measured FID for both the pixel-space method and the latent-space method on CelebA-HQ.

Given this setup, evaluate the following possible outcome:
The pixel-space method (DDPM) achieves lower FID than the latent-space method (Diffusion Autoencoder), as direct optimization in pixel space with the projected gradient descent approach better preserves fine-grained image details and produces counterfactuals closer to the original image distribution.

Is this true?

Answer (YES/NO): NO